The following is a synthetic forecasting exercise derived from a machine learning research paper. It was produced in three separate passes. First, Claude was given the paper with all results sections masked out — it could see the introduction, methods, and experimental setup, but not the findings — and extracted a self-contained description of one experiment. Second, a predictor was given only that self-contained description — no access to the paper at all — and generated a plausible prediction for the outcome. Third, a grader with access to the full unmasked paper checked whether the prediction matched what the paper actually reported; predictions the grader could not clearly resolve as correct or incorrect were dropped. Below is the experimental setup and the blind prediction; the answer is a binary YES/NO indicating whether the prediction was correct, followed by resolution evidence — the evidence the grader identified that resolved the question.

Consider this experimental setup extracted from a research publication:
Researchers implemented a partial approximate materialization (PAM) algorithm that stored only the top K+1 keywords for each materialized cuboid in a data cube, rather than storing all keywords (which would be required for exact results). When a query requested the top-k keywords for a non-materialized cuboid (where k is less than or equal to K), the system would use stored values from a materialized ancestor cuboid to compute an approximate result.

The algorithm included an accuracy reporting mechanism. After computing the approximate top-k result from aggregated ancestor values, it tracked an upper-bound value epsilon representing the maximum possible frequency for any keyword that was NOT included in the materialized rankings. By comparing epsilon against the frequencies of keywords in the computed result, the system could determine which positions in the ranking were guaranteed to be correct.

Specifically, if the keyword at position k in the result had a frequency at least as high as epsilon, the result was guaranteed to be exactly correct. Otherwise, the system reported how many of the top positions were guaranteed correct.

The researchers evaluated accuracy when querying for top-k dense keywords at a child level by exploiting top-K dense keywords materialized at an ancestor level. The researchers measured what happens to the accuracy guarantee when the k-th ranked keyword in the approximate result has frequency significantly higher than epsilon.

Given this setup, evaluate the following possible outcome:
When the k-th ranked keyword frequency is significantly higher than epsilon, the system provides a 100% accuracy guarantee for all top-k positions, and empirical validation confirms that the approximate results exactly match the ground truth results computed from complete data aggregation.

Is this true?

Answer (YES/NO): YES